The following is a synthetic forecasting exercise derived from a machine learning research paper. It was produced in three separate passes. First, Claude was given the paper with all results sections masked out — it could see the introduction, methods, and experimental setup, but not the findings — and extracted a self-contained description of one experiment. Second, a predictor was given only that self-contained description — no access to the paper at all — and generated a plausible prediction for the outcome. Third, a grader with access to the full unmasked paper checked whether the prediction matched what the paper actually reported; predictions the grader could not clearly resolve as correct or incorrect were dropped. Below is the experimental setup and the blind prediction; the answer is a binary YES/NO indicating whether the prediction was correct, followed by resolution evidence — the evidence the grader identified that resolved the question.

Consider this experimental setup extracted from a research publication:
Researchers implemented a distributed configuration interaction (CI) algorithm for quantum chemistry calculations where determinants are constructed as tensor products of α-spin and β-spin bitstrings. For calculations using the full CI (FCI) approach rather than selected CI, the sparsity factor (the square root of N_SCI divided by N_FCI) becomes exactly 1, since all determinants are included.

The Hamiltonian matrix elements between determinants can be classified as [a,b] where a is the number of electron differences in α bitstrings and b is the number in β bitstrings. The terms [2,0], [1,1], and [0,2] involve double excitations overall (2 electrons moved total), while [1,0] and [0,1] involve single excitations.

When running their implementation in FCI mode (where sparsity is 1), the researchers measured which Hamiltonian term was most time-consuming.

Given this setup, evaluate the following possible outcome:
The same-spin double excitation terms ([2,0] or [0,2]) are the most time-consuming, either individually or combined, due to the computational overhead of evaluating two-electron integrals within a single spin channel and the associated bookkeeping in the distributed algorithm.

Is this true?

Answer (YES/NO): NO